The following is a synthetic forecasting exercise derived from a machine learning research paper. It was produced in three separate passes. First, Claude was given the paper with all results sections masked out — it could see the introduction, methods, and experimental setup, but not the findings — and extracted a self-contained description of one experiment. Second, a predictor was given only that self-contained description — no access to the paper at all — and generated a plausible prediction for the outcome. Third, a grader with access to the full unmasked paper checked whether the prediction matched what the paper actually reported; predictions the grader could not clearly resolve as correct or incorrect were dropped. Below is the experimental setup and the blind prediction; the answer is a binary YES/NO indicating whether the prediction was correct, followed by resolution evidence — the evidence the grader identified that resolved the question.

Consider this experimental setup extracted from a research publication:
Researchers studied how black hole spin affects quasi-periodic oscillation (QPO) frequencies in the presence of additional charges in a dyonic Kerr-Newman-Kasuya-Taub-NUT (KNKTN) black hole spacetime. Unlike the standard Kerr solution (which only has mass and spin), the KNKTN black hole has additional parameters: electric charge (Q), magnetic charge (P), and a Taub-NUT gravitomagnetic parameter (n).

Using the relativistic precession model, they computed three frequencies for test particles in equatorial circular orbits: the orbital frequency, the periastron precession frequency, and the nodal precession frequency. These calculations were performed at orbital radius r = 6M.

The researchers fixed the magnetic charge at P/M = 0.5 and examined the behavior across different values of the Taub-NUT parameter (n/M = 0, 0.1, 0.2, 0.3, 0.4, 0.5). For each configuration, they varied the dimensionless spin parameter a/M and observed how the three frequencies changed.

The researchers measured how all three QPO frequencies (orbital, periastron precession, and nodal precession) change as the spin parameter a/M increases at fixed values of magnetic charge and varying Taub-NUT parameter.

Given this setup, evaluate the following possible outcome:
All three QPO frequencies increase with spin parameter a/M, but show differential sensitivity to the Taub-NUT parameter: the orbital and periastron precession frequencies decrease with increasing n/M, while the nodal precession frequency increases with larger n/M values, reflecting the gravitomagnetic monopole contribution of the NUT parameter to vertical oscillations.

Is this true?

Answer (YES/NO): NO